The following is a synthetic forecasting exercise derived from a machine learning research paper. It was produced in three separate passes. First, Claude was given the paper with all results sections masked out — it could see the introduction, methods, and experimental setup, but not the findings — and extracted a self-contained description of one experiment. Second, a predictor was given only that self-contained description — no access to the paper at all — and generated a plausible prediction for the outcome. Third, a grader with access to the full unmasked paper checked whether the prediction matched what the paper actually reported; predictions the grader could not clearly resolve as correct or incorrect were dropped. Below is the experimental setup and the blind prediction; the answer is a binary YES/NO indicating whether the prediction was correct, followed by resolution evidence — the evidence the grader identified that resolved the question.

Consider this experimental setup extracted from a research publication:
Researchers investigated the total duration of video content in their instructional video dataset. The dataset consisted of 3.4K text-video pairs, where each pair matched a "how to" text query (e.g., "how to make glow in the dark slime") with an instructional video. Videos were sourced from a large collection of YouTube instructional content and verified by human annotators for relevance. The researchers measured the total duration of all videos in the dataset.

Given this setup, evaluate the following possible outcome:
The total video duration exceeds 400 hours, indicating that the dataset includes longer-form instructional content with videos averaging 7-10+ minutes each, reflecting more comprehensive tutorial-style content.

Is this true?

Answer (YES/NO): NO